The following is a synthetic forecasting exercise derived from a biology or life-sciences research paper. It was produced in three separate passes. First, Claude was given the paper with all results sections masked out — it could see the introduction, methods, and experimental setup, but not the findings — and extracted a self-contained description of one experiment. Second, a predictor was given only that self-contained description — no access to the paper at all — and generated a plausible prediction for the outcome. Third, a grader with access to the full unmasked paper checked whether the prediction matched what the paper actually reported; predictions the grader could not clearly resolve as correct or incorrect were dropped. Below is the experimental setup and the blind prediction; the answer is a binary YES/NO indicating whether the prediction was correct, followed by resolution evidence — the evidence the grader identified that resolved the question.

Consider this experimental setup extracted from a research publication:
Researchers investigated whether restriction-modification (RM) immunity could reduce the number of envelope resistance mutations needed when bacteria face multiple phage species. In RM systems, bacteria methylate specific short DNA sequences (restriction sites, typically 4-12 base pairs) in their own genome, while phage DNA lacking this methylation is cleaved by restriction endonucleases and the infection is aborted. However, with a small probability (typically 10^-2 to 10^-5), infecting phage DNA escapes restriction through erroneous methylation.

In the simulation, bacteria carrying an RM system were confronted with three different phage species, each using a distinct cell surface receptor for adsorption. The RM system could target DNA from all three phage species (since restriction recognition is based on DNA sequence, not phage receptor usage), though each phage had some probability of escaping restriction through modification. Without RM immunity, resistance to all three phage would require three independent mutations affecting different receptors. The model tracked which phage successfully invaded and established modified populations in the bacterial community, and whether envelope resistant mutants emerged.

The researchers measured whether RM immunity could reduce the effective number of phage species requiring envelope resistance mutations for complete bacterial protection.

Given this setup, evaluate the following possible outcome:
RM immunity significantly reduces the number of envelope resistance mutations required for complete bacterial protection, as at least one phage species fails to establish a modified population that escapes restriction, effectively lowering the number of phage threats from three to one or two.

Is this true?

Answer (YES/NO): YES